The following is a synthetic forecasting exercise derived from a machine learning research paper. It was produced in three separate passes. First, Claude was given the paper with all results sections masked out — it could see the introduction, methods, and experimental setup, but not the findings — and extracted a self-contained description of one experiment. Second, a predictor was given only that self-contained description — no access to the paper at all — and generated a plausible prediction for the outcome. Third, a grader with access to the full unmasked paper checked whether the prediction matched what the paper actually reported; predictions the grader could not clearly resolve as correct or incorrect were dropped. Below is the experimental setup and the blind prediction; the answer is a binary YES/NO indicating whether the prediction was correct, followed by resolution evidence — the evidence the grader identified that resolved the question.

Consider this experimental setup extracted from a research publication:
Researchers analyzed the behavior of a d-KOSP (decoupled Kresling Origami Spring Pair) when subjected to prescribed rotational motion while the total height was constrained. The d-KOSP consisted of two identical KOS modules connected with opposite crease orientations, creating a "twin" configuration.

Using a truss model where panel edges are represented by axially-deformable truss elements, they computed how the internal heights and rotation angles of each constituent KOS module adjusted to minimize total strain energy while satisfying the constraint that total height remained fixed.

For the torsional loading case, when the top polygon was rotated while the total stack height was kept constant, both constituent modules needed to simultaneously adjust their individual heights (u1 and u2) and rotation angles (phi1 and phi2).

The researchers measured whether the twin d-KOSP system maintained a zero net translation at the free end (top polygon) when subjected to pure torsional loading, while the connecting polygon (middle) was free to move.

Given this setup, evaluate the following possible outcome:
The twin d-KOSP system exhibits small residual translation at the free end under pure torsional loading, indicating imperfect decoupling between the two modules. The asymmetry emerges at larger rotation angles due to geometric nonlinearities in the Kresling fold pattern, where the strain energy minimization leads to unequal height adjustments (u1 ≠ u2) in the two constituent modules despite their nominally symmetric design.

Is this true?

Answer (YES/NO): NO